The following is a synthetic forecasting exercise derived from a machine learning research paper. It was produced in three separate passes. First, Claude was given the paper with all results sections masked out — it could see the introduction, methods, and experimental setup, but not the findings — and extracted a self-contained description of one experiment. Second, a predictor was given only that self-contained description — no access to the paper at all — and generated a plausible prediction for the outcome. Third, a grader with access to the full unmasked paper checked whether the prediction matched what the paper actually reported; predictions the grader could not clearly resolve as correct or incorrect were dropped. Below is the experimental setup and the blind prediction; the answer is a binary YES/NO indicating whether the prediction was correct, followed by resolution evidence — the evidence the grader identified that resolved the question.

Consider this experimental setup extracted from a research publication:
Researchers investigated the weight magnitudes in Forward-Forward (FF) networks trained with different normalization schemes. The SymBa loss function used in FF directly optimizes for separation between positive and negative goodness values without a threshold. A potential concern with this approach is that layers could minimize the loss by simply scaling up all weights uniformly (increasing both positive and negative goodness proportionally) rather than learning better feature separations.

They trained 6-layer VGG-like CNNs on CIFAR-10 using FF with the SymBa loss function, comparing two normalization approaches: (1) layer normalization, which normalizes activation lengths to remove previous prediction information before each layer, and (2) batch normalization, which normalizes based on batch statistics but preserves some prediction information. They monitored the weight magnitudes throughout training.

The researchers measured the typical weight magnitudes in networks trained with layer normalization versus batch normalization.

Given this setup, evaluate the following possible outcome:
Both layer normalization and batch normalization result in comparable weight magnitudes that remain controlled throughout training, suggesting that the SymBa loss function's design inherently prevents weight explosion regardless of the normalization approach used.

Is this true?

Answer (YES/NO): NO